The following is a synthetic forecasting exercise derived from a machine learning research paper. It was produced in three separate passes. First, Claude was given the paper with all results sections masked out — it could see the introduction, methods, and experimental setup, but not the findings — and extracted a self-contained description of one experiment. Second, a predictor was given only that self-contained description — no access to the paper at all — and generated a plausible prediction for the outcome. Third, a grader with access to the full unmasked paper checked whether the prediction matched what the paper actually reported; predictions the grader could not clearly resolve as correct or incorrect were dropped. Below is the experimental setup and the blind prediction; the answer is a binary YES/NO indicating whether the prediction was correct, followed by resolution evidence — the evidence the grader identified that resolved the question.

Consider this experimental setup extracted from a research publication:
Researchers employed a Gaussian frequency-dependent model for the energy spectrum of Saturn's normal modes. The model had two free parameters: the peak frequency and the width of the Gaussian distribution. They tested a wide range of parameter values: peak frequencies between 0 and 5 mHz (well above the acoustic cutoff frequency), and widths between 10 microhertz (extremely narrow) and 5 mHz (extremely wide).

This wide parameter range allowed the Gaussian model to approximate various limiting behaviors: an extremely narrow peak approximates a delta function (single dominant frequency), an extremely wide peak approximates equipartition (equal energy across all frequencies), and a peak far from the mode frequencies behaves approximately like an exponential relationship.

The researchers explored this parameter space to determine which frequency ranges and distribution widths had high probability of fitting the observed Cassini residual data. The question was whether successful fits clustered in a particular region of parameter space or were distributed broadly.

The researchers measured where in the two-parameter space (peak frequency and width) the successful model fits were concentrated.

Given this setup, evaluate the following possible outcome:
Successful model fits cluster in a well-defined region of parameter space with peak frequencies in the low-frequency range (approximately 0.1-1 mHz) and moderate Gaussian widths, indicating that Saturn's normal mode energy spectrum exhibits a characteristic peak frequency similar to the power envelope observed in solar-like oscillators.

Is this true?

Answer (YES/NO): NO